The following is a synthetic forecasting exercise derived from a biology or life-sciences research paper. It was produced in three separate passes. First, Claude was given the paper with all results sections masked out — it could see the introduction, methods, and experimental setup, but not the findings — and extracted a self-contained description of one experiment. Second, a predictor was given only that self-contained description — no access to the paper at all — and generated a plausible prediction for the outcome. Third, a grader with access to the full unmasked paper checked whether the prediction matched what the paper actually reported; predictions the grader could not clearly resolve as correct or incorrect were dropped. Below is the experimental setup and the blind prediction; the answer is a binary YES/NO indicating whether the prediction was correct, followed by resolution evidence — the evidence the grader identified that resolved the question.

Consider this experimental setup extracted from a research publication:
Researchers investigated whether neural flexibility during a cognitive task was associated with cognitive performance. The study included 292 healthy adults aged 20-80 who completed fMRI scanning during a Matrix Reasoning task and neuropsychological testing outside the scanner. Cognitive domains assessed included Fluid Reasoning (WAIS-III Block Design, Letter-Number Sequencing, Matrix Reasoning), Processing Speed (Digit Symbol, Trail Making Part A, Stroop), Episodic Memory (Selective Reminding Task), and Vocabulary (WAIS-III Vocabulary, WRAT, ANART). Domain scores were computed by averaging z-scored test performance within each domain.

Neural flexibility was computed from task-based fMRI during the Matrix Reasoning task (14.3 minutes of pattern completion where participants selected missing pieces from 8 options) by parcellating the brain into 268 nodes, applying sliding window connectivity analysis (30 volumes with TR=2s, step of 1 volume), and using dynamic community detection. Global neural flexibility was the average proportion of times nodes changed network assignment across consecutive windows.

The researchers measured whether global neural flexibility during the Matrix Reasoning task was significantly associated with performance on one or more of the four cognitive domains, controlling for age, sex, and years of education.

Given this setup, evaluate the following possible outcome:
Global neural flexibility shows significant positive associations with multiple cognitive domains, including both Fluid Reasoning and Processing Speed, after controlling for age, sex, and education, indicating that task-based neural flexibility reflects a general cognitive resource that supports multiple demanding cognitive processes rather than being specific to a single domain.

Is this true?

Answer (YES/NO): NO